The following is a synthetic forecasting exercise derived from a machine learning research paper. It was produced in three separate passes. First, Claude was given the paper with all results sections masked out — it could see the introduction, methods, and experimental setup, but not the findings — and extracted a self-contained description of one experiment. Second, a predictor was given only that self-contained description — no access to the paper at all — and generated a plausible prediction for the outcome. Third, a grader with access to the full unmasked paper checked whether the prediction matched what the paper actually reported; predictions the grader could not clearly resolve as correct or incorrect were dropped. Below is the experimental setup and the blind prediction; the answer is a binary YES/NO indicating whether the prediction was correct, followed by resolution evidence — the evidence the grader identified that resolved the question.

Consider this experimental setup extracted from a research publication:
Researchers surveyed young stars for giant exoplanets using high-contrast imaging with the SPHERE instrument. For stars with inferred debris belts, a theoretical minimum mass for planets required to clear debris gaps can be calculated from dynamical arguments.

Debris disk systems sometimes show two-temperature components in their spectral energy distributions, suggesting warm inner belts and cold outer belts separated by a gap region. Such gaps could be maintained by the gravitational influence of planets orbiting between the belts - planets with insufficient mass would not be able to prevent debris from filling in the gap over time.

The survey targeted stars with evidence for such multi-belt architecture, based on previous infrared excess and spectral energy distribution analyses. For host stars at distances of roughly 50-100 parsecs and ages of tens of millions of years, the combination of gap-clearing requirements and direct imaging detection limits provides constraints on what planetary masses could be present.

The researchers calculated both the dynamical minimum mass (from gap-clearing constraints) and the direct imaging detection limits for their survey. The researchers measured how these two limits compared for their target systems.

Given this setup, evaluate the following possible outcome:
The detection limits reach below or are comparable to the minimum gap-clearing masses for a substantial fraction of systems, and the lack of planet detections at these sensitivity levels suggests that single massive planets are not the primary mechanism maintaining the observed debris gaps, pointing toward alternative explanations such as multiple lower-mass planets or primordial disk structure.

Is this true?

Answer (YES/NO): NO